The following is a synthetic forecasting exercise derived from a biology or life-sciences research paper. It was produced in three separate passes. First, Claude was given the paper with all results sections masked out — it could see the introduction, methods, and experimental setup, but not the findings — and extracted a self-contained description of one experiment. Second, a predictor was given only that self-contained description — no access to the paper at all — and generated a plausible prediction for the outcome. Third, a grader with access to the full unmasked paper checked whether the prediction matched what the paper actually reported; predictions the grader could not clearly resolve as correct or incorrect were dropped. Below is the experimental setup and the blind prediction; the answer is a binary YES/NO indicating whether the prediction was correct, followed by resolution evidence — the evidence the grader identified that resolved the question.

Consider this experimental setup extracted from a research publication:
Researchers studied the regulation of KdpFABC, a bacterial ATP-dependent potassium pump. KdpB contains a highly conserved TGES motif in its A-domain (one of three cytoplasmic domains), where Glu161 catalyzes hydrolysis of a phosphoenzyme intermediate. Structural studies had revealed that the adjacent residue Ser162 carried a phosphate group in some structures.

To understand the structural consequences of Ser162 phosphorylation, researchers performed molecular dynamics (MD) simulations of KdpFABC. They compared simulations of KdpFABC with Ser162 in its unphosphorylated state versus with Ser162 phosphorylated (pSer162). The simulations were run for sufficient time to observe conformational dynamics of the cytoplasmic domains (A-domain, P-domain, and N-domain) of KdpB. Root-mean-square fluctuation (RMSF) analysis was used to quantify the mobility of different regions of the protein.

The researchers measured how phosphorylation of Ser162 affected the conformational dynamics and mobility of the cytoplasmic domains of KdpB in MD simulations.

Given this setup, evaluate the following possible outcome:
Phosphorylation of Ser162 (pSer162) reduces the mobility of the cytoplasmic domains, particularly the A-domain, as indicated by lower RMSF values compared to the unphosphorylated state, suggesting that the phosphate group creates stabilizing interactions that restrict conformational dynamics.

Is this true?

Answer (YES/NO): NO